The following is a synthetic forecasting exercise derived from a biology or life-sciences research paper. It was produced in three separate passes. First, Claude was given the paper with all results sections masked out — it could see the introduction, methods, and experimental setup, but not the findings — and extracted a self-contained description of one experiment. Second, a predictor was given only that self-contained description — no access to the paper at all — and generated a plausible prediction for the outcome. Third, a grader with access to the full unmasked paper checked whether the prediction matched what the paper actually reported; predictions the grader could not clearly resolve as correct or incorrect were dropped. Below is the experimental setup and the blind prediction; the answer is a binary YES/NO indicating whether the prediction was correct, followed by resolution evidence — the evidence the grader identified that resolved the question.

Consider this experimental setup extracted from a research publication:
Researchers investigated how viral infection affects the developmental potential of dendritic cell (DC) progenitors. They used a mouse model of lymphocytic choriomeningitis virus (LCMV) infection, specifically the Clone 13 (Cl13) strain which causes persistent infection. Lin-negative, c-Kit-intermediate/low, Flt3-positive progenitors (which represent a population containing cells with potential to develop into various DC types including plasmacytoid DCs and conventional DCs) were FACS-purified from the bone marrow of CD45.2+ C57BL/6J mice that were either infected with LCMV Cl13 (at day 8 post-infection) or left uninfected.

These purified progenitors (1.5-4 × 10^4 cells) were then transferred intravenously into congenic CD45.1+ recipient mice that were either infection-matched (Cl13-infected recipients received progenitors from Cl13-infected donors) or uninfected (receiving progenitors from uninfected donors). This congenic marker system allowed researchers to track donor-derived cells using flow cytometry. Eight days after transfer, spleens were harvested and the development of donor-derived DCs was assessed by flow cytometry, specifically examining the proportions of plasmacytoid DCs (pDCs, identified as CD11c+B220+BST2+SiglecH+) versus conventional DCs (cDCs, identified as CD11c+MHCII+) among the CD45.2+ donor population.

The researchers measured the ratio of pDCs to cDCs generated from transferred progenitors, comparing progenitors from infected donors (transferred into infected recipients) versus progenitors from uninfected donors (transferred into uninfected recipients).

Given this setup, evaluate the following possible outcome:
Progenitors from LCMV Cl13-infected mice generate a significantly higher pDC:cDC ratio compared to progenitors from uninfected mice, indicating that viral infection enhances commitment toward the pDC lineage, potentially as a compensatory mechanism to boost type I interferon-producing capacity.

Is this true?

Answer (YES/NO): NO